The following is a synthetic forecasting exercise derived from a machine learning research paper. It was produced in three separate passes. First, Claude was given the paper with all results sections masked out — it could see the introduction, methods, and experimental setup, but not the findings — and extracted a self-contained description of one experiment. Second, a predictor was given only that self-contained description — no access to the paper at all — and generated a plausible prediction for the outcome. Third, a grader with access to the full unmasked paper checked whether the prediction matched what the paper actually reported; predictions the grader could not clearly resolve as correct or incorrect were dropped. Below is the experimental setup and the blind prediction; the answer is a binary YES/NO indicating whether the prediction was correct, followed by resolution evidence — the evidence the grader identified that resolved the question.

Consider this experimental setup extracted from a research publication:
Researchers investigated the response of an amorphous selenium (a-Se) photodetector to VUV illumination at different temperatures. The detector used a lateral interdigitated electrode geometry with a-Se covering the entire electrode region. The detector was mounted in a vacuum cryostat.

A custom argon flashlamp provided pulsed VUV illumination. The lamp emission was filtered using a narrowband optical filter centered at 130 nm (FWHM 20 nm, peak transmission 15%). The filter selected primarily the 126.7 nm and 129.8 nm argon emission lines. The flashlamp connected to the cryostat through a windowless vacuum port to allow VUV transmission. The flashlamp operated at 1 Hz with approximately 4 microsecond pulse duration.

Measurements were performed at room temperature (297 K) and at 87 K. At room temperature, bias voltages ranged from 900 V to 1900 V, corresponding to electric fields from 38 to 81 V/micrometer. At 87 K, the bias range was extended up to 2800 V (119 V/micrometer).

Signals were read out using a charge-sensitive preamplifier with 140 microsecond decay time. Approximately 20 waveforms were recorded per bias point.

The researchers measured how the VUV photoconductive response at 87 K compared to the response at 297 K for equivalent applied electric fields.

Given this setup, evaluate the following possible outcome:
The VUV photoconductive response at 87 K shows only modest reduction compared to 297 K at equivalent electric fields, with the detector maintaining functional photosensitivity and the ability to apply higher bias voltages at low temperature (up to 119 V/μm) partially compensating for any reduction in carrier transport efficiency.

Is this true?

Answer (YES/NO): NO